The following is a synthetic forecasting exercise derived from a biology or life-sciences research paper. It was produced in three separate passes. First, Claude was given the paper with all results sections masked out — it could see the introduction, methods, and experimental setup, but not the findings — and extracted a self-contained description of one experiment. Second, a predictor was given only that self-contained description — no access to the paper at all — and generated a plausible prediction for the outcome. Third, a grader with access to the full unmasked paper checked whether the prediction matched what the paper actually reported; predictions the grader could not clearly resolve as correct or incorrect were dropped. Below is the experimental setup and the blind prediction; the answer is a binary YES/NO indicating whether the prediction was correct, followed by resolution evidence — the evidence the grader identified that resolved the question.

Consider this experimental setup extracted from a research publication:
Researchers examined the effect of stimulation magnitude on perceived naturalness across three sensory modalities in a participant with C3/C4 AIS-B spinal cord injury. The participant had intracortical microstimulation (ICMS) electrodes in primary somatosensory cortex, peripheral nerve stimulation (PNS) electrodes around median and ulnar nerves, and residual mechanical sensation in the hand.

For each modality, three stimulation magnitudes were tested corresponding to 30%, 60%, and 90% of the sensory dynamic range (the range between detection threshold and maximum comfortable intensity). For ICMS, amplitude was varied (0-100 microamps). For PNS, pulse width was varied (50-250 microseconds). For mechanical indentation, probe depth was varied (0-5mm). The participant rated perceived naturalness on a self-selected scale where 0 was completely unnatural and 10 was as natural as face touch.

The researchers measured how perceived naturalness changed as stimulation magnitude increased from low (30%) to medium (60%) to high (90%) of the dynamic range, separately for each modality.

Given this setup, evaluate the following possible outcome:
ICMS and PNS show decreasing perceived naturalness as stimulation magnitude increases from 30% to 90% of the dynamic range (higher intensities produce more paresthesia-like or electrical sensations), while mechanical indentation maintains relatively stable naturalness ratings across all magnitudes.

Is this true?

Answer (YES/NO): NO